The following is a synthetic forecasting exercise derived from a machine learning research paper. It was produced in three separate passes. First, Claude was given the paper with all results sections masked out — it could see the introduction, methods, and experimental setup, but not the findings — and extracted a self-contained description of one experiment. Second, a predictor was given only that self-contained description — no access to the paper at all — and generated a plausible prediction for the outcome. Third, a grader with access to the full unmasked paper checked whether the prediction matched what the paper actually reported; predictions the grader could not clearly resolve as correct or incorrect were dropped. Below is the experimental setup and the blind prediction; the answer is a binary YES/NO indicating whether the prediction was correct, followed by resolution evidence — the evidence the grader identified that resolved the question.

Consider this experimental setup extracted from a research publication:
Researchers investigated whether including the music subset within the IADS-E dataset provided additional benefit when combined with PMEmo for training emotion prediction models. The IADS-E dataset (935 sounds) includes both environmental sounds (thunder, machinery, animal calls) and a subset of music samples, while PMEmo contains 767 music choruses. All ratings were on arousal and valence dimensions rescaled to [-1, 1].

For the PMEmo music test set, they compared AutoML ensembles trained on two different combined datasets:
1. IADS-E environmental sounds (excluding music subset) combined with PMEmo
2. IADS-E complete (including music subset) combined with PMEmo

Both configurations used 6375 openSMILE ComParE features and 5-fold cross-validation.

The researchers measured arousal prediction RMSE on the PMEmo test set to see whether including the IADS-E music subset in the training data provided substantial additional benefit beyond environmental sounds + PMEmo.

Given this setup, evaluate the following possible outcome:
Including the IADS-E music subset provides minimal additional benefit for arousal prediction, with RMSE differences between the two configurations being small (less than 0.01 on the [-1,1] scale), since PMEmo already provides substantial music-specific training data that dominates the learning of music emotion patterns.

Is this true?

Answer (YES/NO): NO